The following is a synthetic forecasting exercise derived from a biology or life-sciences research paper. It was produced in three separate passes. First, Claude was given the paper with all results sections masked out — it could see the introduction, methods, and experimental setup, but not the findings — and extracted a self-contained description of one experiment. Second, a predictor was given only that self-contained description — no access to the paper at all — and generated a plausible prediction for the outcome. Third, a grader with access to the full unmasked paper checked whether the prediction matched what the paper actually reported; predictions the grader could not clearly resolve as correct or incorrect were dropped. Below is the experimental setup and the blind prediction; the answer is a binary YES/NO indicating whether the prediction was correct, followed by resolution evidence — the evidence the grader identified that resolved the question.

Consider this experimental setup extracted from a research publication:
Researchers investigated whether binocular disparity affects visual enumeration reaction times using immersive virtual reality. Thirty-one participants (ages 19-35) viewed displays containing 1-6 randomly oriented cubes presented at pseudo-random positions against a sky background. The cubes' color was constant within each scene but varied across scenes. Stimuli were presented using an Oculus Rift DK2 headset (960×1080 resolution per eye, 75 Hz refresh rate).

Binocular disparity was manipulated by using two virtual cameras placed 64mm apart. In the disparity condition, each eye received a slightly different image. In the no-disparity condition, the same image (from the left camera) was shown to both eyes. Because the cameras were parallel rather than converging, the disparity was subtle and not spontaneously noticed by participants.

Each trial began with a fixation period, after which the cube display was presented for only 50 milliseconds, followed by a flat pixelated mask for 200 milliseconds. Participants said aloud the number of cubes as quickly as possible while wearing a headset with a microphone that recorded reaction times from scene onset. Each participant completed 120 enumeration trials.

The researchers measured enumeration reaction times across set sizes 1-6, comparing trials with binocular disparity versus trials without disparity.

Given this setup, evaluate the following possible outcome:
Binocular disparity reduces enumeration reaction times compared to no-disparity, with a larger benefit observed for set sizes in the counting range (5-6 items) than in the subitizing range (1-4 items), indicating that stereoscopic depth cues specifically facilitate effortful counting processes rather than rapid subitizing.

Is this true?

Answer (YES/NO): NO